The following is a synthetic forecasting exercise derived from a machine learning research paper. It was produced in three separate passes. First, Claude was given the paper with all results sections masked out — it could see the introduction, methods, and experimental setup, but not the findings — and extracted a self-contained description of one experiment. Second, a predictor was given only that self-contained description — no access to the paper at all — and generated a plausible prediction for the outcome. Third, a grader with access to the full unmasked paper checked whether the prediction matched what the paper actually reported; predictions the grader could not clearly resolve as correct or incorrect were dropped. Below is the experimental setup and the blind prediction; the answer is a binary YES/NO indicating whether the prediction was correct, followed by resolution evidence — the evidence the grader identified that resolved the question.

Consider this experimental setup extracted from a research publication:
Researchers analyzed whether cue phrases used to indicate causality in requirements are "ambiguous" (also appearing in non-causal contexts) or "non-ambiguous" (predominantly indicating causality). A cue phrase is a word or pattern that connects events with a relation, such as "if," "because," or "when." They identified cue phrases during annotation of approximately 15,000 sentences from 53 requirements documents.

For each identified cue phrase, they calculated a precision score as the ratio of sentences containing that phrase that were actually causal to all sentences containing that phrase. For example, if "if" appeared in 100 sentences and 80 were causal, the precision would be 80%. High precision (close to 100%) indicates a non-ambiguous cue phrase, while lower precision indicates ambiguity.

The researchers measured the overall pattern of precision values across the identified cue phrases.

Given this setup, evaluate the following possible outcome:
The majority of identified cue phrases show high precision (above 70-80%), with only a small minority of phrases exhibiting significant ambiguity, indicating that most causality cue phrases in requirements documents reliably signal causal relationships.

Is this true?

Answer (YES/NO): NO